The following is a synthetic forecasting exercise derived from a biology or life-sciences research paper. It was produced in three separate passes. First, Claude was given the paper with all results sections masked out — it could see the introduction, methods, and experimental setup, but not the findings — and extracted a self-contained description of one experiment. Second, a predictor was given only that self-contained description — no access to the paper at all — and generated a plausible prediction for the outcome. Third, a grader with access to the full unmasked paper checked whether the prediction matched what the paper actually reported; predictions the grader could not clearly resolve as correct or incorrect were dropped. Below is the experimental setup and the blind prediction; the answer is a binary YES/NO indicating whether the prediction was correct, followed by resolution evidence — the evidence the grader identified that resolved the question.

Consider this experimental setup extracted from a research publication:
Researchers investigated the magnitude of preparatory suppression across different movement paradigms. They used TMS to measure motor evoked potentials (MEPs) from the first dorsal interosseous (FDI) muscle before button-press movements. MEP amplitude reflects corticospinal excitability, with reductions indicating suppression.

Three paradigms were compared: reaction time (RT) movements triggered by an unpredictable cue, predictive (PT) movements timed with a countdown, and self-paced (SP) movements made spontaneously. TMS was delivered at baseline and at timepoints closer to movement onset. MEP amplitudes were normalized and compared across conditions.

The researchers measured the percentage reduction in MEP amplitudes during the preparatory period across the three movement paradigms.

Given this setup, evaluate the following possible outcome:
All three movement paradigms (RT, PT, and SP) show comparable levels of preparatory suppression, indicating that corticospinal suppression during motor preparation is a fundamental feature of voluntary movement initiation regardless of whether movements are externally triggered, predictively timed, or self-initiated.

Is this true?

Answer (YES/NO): YES